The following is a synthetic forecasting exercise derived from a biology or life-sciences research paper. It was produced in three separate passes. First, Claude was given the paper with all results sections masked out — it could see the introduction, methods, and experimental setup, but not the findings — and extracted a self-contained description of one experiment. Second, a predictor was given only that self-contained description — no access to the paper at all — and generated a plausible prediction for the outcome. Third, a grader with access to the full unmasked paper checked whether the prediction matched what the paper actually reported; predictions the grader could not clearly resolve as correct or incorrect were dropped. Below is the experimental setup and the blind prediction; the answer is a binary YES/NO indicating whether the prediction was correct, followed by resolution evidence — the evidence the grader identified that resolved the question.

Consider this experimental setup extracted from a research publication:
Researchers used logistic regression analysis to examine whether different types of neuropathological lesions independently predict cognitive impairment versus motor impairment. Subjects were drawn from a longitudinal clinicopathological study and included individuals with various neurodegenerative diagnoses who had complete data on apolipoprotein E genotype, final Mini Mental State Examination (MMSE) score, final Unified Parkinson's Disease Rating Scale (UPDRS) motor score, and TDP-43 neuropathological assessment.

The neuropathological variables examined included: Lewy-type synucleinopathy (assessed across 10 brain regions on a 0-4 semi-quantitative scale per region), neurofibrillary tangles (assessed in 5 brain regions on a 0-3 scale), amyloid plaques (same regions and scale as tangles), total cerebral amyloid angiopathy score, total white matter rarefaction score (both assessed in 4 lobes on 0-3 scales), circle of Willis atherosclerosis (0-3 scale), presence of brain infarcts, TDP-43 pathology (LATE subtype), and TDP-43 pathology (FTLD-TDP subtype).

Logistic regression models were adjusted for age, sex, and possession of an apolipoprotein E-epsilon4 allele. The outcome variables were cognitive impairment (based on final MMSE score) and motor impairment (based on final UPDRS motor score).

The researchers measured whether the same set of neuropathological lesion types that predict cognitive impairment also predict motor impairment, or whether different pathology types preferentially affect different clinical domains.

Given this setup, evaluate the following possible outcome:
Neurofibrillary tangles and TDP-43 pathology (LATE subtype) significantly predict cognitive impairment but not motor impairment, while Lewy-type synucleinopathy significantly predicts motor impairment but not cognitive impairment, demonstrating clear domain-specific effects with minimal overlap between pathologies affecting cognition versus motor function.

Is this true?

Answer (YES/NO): NO